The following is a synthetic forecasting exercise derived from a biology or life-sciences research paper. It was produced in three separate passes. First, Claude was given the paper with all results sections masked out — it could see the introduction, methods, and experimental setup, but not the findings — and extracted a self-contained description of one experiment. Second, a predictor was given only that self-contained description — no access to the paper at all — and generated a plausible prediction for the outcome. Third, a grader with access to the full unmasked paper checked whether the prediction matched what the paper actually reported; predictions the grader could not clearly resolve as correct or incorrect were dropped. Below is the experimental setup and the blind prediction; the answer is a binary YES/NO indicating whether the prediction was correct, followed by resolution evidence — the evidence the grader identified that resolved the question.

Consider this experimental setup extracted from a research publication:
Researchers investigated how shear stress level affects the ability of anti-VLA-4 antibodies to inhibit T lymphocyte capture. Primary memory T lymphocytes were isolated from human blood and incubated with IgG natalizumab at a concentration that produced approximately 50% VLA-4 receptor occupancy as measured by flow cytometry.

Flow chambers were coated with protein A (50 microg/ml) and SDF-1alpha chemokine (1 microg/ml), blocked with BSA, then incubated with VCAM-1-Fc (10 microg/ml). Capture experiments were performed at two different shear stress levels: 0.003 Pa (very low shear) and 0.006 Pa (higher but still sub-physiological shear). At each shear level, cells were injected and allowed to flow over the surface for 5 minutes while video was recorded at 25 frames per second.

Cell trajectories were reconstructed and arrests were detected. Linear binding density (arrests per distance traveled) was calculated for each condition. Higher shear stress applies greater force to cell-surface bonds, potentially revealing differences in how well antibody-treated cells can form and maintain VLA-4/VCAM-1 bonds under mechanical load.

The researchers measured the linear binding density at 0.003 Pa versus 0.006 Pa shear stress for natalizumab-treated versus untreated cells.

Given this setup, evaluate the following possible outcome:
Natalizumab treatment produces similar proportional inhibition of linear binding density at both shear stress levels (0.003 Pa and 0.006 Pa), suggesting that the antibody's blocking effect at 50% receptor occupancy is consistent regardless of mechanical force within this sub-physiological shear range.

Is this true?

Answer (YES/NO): NO